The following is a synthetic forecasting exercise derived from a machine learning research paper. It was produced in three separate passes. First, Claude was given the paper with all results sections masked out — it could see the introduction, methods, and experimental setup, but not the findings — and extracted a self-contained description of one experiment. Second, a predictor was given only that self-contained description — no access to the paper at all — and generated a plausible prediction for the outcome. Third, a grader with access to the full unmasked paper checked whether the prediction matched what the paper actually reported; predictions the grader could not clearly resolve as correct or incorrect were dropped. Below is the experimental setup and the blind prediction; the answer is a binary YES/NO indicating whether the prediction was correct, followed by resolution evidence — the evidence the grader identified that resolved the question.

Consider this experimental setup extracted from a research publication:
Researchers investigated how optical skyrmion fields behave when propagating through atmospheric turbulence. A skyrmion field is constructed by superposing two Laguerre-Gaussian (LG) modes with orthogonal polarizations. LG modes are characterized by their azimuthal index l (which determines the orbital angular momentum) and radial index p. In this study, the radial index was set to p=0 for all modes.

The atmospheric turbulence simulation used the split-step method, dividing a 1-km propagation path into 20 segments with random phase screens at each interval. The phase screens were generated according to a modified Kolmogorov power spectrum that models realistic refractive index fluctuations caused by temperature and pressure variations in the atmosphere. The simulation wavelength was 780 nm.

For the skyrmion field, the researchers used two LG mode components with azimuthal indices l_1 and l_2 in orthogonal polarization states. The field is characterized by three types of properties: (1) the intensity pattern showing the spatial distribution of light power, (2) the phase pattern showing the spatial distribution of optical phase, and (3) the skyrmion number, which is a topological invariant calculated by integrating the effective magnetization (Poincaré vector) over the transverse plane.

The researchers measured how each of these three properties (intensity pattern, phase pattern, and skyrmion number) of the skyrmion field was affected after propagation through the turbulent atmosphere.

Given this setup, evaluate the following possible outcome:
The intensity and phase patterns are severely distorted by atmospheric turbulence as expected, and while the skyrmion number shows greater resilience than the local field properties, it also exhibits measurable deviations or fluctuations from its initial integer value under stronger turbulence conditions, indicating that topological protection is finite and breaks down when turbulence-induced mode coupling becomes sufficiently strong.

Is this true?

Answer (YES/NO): YES